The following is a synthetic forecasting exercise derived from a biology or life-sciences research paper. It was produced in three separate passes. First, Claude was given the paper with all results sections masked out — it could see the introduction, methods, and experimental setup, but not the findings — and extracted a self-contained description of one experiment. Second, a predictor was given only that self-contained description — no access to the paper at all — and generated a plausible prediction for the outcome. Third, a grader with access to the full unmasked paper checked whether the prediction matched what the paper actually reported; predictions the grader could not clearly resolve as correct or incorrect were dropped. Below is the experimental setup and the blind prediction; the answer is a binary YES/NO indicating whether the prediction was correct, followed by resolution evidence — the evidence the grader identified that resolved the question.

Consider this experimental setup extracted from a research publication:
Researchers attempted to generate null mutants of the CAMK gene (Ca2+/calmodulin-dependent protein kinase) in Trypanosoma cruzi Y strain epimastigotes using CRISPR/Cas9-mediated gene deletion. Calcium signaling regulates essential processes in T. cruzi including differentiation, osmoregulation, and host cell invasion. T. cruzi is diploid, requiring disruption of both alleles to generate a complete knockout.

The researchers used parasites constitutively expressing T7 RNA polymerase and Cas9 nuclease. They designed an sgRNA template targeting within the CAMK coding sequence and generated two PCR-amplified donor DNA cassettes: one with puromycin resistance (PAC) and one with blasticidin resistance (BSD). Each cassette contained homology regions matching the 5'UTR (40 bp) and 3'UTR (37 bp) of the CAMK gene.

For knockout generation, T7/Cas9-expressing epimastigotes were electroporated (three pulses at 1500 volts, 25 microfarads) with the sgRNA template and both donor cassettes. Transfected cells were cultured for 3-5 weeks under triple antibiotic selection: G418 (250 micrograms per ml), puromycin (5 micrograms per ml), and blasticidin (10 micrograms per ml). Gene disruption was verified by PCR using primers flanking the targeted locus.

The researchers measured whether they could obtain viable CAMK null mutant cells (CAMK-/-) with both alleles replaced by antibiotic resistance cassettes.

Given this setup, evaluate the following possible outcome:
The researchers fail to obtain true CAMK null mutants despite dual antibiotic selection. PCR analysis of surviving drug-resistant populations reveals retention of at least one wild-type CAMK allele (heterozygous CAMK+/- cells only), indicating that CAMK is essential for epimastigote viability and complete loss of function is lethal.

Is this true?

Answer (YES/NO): NO